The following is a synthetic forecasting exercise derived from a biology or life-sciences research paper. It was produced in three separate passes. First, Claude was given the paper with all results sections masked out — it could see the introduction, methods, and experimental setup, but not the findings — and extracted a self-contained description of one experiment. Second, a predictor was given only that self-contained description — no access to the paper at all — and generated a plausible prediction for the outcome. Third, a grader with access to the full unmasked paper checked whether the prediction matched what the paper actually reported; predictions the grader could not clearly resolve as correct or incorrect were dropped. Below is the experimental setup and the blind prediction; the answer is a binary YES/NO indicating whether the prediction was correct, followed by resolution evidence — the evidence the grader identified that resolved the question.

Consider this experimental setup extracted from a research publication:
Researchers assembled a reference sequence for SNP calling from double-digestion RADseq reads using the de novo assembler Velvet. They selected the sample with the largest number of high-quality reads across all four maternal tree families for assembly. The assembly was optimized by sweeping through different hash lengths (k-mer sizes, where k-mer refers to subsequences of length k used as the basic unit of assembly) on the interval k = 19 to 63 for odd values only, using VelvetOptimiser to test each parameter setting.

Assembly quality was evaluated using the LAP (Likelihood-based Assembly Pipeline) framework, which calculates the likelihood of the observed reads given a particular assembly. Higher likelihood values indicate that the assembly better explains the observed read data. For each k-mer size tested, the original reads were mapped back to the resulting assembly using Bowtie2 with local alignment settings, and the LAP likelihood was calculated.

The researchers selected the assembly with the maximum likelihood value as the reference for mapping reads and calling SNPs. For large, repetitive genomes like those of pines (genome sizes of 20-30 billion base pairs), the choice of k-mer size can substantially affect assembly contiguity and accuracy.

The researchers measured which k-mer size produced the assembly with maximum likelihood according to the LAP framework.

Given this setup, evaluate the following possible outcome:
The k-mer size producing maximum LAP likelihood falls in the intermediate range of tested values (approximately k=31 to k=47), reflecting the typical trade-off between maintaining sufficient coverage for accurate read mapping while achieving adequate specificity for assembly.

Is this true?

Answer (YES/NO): YES